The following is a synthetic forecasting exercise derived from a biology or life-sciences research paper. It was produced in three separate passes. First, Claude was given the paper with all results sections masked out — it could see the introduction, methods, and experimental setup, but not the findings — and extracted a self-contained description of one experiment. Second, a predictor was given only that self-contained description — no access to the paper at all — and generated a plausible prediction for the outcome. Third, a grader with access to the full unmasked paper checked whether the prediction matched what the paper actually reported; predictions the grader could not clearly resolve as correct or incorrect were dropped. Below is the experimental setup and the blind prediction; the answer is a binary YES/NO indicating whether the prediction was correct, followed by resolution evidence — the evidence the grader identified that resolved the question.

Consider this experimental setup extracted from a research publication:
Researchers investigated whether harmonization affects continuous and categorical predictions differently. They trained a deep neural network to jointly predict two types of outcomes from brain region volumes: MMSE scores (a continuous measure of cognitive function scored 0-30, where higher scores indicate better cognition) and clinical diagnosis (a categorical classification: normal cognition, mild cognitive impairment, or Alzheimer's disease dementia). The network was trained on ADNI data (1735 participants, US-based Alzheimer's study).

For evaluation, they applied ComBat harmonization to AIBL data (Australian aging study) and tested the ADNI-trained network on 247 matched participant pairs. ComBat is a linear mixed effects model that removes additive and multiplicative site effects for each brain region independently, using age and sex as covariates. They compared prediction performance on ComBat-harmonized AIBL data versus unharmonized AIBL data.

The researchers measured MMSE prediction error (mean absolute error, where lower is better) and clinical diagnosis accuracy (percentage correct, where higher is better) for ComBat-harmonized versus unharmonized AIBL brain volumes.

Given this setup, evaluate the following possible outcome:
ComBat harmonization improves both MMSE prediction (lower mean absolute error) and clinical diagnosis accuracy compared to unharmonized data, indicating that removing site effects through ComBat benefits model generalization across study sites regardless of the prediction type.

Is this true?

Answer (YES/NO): NO